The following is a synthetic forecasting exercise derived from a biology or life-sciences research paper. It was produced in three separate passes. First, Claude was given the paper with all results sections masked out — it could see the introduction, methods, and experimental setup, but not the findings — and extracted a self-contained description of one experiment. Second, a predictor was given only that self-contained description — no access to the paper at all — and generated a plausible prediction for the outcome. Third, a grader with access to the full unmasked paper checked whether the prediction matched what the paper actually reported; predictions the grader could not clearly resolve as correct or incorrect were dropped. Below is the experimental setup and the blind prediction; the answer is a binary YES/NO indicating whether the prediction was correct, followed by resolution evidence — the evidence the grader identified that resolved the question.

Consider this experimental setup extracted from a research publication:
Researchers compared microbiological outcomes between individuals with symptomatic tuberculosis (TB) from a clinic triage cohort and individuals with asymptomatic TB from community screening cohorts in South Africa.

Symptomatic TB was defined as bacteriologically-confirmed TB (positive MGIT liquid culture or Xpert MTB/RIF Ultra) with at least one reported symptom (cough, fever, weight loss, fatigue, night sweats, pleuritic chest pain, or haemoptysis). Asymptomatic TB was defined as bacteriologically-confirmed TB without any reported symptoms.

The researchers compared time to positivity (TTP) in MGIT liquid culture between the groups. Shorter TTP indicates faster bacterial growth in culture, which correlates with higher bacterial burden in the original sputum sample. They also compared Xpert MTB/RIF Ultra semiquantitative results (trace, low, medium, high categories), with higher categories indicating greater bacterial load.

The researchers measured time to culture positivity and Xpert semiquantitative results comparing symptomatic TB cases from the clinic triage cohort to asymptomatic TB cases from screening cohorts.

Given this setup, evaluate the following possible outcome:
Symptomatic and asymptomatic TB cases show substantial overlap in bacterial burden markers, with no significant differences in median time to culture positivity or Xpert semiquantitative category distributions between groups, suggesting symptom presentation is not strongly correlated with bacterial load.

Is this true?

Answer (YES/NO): NO